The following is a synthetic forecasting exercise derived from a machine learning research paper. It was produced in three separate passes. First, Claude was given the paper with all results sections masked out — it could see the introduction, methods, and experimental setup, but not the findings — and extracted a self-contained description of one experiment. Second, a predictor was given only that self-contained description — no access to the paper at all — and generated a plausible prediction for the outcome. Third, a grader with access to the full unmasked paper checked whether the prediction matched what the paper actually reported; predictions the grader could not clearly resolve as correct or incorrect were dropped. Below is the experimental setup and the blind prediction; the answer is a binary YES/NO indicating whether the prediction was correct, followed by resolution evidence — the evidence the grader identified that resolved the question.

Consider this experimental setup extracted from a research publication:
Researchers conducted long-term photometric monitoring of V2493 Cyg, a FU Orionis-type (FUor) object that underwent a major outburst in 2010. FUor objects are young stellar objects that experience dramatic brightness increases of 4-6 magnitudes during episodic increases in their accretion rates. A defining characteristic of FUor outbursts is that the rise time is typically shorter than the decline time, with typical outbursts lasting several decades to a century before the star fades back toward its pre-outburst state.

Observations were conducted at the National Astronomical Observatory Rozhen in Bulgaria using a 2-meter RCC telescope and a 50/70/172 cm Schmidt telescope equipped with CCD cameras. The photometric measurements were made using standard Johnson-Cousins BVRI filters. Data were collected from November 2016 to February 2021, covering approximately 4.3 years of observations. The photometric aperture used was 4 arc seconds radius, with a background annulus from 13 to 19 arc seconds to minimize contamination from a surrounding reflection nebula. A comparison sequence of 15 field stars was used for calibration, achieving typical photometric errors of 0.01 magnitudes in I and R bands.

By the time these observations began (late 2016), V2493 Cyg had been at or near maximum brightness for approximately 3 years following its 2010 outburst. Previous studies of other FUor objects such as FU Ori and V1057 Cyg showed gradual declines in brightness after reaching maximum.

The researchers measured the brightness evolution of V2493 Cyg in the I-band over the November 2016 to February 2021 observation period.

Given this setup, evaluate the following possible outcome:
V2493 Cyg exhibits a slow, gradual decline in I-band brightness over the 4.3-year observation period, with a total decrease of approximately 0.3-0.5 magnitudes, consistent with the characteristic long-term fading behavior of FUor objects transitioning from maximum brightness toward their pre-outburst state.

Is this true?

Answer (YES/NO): NO